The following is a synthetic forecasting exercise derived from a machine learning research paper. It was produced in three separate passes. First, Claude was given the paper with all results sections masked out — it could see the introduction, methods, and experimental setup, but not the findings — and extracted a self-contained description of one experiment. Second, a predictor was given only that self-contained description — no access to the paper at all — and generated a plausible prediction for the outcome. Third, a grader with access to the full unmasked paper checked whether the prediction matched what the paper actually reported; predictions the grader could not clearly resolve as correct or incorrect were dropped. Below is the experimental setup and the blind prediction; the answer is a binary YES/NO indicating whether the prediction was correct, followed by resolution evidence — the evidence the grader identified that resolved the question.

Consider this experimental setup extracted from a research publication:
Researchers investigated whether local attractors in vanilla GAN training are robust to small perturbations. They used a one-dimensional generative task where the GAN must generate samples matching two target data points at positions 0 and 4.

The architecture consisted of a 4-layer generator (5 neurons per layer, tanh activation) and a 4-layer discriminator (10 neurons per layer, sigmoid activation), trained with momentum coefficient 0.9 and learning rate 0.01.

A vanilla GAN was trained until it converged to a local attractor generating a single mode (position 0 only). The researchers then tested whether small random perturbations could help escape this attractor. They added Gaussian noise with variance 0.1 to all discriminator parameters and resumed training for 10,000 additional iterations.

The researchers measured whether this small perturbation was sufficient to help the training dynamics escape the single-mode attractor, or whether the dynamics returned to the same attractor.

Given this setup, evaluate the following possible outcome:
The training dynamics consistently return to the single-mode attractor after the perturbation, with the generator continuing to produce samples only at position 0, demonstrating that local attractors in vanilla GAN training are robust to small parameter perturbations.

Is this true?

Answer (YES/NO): YES